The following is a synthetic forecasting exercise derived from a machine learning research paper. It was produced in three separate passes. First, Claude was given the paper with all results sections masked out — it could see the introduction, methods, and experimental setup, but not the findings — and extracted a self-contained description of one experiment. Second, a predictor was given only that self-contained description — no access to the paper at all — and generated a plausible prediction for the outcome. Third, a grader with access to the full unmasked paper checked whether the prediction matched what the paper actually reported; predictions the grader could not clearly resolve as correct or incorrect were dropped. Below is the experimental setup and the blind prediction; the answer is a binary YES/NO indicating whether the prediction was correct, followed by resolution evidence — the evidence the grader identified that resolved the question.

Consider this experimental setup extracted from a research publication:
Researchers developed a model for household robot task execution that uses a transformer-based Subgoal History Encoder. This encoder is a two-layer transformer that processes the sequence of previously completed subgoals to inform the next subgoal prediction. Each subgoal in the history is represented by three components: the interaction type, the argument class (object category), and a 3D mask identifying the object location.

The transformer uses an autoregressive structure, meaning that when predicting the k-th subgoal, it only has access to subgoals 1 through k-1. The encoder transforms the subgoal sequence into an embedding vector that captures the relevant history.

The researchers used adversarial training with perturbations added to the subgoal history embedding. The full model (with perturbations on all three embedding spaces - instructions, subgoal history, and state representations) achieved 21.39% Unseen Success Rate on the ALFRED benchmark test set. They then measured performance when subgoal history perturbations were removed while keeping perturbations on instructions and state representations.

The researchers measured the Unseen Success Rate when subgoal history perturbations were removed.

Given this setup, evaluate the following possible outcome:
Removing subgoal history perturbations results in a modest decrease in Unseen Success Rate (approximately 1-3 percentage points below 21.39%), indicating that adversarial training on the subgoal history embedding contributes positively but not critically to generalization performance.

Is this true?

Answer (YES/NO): NO